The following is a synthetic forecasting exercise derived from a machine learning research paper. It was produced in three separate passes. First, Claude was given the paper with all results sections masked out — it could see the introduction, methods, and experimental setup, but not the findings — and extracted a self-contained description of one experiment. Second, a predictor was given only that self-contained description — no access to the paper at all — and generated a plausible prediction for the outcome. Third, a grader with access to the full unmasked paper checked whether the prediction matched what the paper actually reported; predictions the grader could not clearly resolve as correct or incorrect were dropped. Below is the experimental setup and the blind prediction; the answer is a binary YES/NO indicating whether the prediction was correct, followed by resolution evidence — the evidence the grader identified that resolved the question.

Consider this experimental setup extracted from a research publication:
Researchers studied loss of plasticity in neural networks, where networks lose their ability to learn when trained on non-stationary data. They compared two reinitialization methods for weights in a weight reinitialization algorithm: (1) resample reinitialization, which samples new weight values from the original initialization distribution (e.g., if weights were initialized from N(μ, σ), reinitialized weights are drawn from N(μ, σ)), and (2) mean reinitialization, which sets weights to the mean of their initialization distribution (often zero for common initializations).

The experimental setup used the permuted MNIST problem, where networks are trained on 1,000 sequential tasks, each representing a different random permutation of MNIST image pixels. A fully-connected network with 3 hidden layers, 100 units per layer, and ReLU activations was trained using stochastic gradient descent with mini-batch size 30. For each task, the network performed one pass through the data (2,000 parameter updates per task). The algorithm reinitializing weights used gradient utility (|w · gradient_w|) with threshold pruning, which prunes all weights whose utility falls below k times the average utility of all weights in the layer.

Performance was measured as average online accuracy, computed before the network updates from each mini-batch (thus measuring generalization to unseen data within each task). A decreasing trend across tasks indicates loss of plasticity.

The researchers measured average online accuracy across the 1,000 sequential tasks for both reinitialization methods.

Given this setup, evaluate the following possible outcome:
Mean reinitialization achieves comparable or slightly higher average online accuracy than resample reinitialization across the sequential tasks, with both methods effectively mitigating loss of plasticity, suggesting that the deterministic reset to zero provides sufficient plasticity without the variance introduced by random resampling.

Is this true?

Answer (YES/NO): NO